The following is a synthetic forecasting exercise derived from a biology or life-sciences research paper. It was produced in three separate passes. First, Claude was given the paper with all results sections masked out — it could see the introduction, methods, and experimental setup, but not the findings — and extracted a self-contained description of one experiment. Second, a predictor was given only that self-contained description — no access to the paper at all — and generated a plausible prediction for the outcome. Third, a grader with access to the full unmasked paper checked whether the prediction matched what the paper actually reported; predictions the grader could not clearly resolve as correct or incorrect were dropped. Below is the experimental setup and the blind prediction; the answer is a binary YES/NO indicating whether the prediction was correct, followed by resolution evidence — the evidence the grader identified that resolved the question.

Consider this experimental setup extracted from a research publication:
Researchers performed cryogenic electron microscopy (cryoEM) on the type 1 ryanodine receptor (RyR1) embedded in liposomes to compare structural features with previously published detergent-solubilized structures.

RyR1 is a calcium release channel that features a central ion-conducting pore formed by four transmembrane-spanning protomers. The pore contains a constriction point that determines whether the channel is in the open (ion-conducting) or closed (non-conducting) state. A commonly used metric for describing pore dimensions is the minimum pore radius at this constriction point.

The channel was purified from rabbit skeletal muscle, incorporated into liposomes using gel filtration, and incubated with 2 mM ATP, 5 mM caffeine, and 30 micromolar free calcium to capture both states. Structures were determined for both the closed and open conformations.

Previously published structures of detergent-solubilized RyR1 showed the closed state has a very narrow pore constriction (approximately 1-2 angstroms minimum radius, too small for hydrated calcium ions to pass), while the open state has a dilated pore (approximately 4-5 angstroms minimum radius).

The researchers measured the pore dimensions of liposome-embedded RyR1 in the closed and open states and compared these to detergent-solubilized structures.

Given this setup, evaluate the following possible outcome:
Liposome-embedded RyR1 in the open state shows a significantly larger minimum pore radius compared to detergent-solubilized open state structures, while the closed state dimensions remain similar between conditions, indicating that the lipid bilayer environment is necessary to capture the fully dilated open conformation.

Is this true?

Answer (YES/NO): NO